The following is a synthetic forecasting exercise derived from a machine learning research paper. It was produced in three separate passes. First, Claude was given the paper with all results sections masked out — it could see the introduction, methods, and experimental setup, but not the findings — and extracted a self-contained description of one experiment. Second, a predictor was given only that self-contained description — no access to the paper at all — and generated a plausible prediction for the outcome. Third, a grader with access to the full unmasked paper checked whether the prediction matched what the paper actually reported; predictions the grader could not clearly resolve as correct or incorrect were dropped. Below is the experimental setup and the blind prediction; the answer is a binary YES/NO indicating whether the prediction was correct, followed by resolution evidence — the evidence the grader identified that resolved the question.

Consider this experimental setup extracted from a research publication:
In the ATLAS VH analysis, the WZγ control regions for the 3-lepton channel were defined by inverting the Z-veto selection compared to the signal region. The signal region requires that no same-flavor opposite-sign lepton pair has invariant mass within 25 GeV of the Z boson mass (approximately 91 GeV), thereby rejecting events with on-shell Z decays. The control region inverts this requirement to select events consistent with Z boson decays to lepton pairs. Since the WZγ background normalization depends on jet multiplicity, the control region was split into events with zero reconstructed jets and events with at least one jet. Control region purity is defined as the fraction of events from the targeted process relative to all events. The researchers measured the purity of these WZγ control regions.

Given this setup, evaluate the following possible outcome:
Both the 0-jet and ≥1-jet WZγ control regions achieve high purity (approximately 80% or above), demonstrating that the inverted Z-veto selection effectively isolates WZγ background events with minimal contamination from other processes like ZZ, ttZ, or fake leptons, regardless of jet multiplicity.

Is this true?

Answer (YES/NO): YES